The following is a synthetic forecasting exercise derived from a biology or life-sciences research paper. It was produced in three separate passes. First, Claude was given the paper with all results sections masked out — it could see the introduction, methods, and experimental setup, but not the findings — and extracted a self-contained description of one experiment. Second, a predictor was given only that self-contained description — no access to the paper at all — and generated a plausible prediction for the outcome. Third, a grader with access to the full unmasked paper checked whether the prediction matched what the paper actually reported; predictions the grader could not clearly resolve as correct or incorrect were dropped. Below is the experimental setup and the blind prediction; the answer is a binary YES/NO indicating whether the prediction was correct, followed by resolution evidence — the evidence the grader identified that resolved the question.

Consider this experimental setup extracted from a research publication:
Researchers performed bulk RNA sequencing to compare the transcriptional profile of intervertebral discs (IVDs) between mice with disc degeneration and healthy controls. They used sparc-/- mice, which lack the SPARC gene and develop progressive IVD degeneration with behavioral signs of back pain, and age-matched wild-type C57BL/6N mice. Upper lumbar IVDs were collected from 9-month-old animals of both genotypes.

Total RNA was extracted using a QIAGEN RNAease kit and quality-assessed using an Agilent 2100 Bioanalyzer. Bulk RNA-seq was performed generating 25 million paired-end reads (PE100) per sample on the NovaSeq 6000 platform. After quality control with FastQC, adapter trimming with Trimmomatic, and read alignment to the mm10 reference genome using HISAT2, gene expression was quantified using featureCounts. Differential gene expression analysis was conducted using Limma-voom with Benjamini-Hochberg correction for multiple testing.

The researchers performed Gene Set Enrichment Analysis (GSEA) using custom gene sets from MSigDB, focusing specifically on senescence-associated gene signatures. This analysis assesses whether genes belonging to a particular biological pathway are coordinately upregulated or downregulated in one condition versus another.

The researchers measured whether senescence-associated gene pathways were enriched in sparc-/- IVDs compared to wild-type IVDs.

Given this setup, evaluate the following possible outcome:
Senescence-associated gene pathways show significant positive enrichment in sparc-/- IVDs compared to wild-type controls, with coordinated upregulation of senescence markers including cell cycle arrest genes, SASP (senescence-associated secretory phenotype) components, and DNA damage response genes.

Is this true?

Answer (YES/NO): YES